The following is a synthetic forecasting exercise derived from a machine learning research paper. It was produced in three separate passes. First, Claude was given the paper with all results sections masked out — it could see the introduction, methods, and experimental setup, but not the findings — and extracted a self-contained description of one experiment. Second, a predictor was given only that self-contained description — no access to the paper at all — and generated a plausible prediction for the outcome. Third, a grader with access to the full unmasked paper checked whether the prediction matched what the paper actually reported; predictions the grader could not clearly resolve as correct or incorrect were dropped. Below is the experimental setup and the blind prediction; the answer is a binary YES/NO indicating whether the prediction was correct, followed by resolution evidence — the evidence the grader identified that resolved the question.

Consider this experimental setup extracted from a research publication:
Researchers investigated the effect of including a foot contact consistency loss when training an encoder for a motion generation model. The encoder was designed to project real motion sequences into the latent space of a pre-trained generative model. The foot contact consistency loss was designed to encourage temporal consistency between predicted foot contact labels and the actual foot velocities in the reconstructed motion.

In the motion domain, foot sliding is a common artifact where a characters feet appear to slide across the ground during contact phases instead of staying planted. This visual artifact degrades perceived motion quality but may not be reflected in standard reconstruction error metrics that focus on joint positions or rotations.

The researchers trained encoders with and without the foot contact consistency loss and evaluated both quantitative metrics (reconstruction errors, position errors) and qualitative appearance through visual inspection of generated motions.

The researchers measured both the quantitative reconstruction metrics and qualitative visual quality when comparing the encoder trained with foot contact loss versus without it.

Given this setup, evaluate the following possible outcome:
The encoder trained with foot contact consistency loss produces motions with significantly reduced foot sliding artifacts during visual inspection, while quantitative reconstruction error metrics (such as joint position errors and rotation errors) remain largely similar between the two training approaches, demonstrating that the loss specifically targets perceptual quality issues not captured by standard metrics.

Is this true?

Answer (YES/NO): NO